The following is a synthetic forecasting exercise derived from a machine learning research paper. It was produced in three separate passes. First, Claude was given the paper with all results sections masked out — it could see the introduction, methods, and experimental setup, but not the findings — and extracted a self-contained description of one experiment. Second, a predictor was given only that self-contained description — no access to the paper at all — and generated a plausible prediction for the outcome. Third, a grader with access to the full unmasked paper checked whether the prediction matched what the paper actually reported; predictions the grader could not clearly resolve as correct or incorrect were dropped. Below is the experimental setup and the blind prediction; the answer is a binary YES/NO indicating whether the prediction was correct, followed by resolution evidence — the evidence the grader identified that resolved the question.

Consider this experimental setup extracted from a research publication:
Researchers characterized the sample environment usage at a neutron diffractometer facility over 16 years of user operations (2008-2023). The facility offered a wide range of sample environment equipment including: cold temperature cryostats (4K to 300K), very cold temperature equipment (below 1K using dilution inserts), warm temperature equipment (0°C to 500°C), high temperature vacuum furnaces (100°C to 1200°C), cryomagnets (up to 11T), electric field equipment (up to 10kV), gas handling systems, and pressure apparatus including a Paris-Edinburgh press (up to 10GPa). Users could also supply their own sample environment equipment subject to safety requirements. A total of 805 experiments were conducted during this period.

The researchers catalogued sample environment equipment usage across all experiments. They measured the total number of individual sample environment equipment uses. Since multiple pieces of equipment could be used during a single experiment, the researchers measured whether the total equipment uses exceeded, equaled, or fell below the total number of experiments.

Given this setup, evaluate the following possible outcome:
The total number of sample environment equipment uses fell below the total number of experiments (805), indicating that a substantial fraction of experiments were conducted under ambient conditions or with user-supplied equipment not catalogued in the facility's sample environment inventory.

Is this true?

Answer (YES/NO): NO